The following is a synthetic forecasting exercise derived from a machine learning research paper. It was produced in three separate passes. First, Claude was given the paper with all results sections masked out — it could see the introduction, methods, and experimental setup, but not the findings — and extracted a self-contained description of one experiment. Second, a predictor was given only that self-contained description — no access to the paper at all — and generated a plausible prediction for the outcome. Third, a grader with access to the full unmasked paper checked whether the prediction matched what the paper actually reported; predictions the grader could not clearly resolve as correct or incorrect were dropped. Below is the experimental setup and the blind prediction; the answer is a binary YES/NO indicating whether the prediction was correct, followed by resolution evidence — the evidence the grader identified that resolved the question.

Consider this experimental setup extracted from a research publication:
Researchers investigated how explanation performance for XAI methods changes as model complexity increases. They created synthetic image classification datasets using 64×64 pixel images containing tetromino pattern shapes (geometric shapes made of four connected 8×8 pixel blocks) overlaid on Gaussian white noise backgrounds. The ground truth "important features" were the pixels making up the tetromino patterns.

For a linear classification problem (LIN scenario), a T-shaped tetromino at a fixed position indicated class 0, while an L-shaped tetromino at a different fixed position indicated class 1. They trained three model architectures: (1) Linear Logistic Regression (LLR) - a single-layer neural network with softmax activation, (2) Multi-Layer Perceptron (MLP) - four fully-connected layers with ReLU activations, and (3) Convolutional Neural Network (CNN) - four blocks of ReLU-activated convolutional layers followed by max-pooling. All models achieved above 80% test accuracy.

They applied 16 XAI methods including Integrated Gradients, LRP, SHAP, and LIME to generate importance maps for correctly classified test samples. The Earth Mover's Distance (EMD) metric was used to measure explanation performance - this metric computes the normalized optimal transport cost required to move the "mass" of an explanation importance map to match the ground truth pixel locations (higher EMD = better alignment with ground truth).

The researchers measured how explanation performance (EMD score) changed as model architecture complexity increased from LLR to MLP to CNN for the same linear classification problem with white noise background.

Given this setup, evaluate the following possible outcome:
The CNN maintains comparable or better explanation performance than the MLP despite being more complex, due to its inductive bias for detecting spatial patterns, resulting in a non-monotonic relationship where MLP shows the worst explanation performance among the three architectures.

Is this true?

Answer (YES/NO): NO